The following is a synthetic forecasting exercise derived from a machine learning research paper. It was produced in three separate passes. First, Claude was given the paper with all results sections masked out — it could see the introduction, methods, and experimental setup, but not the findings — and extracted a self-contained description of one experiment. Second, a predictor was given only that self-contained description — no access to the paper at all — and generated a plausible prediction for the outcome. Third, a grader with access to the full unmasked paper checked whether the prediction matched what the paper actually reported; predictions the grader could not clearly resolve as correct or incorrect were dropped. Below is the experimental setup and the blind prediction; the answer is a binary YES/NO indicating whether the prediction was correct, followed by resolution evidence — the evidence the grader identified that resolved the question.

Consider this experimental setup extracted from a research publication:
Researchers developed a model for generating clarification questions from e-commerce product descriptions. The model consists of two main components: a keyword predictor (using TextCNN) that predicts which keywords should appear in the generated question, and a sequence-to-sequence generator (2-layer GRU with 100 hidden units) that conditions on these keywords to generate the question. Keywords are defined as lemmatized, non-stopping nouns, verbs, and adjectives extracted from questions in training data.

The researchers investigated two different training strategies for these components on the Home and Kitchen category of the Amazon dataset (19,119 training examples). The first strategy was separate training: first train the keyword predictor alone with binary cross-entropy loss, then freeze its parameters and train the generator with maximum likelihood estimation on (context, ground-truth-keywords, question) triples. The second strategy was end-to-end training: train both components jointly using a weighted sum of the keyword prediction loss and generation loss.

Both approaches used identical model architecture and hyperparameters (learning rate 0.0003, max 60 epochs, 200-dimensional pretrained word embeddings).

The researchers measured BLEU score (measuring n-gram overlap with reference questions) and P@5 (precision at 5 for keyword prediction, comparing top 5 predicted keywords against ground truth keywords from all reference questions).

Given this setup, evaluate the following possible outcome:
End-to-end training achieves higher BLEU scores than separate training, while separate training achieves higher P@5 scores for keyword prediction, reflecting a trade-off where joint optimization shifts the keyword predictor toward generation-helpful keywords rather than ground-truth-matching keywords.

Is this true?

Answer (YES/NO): NO